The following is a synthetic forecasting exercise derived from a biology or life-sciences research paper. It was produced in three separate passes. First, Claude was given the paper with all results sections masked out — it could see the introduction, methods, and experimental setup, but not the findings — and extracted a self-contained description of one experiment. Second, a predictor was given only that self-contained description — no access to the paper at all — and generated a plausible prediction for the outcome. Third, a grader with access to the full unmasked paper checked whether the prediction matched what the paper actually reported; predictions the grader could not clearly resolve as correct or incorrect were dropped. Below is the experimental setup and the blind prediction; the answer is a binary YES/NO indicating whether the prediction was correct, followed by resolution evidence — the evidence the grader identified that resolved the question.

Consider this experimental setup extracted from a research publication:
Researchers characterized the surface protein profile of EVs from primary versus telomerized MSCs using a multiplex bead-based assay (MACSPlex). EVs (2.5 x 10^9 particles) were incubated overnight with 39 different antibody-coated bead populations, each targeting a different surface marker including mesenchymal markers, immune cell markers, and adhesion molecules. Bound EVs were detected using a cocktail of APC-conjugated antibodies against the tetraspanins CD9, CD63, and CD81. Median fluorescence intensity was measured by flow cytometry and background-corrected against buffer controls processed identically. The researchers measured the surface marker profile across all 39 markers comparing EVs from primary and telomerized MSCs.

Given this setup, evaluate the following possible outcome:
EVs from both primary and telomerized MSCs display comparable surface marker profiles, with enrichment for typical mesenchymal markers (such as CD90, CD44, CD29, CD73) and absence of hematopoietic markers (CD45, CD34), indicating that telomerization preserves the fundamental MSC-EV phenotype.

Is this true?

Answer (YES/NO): NO